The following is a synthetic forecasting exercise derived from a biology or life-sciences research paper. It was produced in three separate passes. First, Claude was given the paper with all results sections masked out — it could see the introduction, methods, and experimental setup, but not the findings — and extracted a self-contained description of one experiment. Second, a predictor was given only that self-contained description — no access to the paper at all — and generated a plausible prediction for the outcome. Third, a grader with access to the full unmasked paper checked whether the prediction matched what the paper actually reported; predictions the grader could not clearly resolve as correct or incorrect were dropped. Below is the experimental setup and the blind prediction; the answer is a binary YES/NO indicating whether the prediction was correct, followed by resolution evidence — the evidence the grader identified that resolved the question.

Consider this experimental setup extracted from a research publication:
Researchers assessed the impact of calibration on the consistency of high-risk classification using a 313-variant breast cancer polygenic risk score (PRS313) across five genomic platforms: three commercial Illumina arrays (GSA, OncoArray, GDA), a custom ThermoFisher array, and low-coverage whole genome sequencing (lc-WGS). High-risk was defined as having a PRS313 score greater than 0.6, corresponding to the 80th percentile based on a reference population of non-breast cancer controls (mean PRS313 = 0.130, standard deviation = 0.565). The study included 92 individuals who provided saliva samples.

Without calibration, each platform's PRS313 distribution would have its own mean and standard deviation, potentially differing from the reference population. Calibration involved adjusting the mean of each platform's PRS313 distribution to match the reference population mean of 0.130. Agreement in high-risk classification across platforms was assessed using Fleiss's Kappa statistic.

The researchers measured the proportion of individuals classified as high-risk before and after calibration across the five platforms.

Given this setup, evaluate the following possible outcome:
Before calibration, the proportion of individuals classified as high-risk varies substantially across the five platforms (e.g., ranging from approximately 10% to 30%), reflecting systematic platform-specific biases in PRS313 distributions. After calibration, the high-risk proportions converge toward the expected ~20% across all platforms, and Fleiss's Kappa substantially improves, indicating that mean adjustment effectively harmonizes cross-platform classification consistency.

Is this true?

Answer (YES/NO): NO